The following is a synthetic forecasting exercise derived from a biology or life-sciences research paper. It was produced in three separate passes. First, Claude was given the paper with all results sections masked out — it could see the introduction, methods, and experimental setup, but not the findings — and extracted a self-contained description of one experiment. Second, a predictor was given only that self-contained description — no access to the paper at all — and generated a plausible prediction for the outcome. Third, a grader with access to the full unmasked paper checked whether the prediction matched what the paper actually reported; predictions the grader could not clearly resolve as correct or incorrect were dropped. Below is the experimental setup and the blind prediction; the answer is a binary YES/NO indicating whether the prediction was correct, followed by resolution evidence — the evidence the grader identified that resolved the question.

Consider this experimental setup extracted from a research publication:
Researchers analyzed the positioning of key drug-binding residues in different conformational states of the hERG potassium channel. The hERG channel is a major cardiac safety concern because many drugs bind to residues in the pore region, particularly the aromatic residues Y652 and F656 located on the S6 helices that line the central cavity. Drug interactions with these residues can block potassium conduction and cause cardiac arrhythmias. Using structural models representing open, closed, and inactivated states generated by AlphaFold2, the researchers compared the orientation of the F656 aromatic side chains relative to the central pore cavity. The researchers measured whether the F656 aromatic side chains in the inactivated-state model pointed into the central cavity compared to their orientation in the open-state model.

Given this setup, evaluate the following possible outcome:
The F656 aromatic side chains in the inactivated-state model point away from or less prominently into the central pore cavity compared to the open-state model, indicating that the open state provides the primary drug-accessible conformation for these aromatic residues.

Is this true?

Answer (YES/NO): NO